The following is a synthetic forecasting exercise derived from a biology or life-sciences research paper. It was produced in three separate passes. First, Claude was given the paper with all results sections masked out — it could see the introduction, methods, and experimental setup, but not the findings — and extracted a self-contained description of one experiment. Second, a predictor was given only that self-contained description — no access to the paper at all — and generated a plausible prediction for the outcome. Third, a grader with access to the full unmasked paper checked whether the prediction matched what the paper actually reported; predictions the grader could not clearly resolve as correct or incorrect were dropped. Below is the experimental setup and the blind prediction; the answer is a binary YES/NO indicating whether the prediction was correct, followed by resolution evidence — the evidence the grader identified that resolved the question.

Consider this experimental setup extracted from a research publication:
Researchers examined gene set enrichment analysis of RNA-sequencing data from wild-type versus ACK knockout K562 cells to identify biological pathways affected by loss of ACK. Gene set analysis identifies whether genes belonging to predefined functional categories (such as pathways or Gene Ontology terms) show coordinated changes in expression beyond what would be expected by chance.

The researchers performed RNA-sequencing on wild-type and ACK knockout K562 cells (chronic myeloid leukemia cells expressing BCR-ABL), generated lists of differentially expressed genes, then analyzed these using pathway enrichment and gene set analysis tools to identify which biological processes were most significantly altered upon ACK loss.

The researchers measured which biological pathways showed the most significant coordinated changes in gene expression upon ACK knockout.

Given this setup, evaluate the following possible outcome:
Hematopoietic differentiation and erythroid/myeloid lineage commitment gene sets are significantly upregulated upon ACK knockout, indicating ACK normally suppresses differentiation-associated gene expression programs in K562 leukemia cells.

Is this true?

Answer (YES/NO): NO